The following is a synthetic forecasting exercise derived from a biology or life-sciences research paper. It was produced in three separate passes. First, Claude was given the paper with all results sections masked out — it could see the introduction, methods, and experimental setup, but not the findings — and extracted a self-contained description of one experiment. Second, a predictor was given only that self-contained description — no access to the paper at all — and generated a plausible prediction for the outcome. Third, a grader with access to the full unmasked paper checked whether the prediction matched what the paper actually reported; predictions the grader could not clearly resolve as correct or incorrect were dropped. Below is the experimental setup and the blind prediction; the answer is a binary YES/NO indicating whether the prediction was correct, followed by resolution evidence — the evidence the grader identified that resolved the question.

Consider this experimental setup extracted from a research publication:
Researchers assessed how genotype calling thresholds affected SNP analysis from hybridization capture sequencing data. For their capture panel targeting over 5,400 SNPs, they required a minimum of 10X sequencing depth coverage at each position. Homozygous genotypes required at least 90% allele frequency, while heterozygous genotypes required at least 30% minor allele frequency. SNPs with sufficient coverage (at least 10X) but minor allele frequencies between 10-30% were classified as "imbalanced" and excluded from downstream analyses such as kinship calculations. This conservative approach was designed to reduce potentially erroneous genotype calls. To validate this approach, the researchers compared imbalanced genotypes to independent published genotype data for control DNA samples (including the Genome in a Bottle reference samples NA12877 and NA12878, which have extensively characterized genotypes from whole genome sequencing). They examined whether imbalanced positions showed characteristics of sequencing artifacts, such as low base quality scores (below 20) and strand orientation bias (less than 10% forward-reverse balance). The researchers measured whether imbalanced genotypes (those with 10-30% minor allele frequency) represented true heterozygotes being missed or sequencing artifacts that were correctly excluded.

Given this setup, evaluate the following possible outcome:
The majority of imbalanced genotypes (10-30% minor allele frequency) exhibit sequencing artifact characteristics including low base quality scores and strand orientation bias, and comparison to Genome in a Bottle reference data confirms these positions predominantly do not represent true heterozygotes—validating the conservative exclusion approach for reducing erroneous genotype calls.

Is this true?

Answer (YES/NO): NO